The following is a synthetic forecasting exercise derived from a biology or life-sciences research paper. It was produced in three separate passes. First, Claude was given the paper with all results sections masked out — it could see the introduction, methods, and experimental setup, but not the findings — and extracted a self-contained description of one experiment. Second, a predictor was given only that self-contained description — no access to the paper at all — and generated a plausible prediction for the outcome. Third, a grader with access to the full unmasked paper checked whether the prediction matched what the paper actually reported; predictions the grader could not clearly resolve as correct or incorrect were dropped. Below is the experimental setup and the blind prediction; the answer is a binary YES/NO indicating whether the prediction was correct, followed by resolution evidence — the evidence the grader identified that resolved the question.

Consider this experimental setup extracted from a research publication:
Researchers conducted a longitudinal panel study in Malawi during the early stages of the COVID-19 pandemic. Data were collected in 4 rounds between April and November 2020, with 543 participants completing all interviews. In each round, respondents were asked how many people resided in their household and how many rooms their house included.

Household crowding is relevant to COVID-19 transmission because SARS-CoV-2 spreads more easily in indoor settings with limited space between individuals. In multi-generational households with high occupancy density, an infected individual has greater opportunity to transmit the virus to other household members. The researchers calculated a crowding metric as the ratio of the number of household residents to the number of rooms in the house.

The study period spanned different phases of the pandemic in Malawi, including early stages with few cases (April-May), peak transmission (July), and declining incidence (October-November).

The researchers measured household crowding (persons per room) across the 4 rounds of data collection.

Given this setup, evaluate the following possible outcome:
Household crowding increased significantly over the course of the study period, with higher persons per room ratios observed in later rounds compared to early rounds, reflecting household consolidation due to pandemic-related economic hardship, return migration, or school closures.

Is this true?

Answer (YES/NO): NO